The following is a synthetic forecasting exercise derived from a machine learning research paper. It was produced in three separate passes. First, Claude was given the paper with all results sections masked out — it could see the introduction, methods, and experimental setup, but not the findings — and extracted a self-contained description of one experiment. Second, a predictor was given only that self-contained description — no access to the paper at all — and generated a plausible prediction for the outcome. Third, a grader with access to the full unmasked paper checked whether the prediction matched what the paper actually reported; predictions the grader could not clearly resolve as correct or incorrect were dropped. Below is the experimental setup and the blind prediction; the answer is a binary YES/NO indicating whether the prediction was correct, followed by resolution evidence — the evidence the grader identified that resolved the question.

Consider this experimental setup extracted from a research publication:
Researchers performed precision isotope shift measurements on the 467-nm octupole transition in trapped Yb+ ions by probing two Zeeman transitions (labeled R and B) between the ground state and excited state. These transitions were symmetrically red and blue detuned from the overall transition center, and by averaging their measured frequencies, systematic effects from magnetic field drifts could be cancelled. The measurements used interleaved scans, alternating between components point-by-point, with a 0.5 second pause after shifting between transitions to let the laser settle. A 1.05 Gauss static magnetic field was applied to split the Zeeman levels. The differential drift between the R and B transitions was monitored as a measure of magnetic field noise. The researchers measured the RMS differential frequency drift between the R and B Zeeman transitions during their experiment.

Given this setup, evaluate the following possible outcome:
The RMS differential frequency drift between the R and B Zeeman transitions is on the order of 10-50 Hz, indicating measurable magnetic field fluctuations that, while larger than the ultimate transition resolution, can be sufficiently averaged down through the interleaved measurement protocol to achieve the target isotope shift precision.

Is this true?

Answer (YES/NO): NO